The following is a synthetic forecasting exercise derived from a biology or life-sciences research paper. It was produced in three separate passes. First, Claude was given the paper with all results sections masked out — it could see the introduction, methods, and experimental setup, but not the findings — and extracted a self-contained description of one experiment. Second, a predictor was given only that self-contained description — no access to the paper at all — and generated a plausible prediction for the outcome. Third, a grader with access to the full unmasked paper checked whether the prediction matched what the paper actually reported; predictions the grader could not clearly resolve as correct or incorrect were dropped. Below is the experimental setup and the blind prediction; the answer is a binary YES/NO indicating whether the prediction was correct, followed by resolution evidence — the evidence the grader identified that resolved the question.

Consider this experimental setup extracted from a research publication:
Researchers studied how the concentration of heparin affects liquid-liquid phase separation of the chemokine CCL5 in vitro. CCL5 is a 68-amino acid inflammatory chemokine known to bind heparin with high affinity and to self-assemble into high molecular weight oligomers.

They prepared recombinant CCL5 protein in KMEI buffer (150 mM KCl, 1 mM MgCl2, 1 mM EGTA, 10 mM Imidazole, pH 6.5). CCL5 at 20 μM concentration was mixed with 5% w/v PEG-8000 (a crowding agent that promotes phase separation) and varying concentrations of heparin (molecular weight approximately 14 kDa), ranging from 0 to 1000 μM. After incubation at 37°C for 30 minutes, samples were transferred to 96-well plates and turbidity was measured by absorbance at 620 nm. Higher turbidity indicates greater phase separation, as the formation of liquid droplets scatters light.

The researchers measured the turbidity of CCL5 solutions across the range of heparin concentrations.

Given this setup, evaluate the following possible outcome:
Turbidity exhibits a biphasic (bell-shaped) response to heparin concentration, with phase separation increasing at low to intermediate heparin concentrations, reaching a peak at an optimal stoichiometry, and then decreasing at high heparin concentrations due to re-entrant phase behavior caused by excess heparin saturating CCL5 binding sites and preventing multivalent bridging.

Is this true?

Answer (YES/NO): YES